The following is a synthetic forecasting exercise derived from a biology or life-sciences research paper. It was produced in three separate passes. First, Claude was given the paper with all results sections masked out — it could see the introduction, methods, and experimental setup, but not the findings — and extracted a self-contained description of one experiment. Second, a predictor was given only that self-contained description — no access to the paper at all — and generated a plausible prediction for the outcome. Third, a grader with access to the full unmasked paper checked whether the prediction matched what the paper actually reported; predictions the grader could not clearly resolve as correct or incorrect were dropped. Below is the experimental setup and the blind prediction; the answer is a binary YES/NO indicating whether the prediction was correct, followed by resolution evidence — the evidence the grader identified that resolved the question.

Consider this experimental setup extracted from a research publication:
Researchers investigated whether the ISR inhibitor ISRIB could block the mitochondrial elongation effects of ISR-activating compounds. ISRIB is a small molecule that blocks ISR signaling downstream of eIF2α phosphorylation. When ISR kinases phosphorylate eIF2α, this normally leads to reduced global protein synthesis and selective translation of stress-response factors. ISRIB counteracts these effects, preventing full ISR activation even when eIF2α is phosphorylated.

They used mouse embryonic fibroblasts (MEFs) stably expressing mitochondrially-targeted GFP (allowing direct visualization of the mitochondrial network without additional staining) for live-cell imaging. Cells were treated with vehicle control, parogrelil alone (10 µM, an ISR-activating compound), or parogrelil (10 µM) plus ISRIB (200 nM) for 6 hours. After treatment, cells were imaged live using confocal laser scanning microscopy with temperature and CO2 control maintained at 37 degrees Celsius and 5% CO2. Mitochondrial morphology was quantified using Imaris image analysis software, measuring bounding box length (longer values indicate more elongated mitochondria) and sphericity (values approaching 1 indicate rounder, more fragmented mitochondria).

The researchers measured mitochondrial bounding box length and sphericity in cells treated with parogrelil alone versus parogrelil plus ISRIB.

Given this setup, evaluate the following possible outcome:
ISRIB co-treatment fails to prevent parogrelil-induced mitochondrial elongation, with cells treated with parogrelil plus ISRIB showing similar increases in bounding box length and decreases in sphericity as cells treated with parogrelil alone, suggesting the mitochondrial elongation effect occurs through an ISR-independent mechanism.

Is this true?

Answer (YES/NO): NO